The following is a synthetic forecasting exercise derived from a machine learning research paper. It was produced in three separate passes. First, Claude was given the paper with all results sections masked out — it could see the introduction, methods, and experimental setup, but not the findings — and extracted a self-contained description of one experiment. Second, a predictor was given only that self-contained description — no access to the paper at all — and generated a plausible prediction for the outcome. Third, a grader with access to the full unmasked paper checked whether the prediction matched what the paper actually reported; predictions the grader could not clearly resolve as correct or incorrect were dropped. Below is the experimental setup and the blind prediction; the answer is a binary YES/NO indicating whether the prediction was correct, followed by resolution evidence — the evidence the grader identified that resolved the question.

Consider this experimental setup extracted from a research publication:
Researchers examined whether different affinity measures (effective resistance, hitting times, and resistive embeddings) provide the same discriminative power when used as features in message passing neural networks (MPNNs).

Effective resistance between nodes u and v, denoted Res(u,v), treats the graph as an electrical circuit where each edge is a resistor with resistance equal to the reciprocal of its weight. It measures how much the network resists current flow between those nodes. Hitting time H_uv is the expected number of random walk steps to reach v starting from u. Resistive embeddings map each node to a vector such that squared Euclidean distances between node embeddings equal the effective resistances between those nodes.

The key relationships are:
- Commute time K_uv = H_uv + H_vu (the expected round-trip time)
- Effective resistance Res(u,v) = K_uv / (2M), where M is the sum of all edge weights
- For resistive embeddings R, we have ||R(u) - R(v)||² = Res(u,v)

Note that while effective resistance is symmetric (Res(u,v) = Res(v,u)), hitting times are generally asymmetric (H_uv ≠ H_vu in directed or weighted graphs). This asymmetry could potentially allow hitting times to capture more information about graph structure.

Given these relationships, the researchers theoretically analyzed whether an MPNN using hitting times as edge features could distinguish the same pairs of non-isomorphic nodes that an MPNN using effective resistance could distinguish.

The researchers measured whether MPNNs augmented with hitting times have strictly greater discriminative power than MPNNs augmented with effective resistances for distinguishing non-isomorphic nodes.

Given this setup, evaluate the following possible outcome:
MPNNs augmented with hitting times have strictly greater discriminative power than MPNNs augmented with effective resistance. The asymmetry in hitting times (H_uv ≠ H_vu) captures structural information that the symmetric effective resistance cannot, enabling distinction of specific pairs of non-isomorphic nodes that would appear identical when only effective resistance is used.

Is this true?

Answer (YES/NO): NO